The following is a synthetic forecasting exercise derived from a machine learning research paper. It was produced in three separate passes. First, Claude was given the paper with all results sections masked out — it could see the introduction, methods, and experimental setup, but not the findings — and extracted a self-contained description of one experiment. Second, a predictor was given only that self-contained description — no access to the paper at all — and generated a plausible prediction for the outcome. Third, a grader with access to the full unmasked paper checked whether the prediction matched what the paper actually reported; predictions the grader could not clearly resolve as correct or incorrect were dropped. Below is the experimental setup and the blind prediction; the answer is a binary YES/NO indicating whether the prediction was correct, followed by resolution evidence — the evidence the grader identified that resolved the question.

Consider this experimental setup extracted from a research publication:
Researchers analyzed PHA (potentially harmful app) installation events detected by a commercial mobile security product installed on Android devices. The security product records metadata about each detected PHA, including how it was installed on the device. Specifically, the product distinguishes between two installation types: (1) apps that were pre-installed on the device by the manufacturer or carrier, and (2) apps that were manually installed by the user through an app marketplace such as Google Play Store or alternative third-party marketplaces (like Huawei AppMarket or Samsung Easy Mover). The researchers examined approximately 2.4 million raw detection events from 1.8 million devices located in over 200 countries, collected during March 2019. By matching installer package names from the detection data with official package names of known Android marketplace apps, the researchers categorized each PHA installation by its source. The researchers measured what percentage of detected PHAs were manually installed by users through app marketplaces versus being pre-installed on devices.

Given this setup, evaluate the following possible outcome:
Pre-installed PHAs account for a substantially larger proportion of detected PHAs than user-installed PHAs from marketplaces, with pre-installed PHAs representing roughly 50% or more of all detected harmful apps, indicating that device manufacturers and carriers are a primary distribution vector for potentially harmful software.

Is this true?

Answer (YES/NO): NO